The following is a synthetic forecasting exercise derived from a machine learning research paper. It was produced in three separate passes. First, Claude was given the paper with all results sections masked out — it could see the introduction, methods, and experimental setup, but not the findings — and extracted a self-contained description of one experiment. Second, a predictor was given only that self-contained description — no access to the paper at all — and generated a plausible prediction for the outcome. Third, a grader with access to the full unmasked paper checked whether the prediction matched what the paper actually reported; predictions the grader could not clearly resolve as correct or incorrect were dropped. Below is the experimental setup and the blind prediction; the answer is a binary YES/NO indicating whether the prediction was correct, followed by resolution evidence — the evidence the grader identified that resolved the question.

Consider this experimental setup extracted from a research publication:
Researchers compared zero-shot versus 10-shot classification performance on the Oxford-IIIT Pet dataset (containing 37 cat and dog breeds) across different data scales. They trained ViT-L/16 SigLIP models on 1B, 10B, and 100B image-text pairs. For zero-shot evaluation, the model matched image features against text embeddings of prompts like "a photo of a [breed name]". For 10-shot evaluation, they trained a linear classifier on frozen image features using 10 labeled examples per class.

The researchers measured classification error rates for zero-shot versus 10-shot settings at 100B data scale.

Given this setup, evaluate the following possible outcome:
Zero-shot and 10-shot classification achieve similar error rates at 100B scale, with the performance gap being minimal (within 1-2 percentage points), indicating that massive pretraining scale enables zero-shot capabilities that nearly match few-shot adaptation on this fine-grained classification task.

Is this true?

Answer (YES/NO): NO